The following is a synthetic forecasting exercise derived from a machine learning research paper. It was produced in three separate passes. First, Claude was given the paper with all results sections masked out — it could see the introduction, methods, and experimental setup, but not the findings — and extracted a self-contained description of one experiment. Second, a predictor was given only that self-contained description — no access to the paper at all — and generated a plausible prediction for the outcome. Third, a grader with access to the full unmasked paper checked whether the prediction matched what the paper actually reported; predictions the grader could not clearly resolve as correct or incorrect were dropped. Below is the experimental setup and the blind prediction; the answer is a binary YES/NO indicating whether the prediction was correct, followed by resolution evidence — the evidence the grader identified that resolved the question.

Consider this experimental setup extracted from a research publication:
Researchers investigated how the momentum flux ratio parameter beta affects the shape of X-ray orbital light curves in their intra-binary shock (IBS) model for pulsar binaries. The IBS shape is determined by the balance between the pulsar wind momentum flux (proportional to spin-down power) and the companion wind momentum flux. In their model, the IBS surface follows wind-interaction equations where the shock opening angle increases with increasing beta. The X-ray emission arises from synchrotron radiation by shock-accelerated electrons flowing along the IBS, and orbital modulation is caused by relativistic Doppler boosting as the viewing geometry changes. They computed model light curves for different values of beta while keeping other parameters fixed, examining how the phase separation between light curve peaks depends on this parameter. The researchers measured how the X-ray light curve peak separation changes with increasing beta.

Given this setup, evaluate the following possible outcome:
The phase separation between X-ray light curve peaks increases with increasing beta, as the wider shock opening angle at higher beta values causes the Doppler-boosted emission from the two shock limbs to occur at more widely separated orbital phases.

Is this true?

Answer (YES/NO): YES